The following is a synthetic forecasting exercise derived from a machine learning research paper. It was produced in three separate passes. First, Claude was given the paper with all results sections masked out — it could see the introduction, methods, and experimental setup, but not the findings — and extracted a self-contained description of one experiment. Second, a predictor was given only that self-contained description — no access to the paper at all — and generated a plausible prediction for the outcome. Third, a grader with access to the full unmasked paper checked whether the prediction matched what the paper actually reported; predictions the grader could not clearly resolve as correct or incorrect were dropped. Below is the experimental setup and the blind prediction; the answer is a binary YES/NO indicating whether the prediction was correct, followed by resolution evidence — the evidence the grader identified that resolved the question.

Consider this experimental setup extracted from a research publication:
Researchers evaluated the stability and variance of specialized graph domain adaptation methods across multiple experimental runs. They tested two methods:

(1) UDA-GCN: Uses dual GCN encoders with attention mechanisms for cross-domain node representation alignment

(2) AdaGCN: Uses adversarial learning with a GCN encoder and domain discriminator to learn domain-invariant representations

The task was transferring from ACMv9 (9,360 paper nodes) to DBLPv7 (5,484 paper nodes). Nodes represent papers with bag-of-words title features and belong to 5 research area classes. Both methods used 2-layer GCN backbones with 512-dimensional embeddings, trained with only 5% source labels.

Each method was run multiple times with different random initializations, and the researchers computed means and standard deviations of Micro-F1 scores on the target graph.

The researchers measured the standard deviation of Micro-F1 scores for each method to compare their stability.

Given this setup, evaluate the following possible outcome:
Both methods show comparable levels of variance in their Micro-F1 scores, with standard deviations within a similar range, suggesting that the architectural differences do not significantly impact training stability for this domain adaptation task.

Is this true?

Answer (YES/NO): NO